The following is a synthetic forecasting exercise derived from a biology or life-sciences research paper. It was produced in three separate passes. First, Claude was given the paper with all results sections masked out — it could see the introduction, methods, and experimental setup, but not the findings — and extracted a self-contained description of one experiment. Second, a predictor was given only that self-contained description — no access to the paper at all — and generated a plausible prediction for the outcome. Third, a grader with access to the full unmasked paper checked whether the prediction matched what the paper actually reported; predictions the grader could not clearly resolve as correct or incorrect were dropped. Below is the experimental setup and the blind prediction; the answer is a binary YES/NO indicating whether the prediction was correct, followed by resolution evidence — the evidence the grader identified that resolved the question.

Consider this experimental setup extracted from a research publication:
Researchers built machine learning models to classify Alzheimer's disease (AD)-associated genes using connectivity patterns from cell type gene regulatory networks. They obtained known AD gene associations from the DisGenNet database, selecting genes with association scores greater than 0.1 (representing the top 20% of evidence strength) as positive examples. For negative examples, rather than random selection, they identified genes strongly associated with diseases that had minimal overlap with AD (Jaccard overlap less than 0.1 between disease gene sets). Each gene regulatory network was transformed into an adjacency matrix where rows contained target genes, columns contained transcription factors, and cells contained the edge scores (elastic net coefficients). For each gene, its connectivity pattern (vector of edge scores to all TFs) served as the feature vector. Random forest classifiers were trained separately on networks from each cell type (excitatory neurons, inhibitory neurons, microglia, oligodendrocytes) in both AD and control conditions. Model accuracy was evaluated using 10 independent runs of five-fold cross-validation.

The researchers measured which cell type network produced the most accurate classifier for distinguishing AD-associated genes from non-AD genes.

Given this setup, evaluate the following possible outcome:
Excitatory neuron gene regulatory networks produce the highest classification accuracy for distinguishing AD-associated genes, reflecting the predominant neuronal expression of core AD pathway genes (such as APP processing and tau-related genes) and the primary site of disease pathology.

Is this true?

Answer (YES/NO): NO